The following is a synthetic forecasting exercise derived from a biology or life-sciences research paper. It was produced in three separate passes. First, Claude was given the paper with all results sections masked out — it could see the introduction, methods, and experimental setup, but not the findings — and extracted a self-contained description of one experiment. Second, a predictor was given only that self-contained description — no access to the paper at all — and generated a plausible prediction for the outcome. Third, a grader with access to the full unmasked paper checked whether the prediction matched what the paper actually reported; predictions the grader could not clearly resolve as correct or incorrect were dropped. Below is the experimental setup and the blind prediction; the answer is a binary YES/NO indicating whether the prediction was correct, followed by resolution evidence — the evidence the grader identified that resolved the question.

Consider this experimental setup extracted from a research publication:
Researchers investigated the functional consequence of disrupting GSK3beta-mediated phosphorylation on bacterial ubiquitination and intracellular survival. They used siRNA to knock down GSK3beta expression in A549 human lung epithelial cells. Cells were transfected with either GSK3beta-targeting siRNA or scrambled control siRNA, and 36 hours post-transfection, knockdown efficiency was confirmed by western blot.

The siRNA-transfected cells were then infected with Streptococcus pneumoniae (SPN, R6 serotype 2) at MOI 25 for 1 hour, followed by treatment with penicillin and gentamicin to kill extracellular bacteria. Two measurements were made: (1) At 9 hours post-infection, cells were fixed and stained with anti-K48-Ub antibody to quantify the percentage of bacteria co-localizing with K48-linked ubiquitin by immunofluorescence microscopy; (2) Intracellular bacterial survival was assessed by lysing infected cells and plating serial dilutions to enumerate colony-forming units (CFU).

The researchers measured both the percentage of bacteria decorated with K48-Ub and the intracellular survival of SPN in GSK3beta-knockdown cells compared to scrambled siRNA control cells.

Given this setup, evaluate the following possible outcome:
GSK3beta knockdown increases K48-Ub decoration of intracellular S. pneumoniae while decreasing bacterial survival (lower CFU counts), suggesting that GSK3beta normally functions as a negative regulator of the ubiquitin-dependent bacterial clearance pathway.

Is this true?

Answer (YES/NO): NO